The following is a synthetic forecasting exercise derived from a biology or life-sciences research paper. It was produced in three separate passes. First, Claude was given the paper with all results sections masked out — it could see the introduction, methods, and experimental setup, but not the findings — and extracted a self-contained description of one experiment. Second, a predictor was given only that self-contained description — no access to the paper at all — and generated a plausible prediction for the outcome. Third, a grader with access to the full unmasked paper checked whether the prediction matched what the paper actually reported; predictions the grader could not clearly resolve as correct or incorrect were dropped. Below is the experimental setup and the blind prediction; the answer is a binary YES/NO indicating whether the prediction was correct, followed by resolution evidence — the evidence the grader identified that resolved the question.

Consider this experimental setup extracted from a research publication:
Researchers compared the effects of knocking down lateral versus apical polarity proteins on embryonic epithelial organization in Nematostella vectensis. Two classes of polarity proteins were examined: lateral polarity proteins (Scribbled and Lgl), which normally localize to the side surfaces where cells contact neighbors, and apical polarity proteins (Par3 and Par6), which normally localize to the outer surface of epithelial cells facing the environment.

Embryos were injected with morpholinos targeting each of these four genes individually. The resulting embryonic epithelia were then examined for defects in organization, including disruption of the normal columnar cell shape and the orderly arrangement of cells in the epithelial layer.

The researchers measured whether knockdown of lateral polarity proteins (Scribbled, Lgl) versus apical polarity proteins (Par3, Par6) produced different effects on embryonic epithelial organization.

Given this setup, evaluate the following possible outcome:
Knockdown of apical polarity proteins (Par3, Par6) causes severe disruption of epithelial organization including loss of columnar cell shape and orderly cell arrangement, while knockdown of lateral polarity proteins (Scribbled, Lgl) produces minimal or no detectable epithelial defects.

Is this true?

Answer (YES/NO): NO